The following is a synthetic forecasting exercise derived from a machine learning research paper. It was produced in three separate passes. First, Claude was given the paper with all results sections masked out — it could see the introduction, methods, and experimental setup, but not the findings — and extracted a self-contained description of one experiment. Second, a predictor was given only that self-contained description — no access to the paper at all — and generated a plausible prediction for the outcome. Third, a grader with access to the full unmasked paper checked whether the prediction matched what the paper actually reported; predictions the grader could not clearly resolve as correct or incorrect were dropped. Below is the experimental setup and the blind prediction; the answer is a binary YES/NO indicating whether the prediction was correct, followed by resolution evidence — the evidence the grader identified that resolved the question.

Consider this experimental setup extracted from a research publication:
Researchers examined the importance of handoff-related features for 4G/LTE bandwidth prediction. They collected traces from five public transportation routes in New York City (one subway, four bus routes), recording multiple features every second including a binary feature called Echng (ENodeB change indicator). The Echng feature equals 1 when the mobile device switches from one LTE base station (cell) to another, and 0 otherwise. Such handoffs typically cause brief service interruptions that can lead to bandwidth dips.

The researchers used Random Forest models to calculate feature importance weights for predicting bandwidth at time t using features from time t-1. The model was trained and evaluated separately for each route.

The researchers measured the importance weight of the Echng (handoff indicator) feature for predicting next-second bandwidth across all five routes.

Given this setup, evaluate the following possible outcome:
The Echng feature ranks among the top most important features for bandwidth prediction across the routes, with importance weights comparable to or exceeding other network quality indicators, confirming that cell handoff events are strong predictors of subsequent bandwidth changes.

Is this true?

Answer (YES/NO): NO